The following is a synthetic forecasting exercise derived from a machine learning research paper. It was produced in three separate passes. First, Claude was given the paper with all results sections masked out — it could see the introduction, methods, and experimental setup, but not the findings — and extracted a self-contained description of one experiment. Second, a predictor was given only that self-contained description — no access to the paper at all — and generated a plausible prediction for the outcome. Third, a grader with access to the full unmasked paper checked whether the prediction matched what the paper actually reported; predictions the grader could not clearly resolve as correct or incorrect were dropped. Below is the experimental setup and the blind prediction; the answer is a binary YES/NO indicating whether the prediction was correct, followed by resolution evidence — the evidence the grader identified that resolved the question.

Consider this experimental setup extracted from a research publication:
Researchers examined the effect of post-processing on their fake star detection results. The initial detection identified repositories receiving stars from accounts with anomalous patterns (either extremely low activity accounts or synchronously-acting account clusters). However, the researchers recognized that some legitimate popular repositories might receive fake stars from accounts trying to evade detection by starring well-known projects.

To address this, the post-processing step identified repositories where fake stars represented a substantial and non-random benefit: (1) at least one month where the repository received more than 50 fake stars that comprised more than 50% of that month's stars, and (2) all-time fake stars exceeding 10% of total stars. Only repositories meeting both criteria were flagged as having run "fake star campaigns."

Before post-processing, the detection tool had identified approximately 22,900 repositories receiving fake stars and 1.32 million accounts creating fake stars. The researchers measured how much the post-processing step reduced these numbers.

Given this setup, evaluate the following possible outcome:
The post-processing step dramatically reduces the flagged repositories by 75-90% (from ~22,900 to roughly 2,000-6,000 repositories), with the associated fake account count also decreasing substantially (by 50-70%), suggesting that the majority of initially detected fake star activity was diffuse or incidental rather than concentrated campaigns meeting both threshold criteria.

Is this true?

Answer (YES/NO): NO